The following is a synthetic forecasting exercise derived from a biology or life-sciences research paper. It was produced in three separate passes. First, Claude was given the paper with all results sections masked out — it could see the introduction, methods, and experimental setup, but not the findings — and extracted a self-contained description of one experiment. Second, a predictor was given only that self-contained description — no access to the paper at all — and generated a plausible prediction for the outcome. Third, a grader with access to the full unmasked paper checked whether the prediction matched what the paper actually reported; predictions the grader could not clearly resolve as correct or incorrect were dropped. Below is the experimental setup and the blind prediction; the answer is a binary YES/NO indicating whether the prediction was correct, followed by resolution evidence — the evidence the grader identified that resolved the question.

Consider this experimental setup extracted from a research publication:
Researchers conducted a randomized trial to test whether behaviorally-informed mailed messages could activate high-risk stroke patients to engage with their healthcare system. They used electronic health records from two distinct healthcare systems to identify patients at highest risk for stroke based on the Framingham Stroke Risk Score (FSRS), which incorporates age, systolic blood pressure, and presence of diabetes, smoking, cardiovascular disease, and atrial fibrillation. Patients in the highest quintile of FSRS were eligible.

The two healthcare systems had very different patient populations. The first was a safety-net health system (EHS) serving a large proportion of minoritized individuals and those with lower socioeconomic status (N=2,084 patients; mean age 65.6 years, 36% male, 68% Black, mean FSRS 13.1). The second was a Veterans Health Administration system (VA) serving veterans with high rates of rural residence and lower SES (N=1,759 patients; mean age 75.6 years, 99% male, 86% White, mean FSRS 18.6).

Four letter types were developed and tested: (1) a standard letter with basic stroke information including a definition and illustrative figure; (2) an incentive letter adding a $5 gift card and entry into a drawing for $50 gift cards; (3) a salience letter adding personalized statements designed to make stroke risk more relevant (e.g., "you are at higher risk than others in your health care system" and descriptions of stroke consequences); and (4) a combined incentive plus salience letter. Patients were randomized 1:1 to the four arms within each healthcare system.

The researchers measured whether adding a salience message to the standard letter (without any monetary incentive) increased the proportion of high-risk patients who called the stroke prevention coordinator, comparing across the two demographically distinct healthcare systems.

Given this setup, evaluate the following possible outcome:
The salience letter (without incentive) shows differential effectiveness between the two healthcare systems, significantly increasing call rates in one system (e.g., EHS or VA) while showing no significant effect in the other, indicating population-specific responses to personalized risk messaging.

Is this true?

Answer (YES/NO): NO